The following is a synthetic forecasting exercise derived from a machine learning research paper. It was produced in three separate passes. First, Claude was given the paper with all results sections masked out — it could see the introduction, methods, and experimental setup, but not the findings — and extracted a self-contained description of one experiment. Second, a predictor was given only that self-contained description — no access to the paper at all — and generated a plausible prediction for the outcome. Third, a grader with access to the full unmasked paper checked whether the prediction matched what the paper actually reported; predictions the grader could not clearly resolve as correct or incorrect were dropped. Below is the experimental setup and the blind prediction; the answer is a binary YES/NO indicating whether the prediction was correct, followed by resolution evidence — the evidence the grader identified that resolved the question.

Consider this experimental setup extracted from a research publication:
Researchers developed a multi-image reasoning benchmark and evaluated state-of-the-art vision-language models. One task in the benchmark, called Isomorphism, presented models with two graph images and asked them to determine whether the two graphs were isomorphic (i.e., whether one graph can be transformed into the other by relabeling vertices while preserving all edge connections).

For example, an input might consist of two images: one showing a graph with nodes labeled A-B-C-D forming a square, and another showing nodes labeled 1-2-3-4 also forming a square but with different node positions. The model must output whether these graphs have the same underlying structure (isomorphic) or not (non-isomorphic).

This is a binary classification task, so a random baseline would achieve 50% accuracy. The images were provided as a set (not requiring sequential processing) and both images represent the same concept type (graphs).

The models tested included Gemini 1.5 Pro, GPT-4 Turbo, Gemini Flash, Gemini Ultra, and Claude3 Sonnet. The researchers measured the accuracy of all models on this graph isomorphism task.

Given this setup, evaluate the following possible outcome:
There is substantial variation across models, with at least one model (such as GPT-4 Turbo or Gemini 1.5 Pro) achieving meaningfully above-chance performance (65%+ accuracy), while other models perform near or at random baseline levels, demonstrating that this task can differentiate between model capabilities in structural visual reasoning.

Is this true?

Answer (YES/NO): NO